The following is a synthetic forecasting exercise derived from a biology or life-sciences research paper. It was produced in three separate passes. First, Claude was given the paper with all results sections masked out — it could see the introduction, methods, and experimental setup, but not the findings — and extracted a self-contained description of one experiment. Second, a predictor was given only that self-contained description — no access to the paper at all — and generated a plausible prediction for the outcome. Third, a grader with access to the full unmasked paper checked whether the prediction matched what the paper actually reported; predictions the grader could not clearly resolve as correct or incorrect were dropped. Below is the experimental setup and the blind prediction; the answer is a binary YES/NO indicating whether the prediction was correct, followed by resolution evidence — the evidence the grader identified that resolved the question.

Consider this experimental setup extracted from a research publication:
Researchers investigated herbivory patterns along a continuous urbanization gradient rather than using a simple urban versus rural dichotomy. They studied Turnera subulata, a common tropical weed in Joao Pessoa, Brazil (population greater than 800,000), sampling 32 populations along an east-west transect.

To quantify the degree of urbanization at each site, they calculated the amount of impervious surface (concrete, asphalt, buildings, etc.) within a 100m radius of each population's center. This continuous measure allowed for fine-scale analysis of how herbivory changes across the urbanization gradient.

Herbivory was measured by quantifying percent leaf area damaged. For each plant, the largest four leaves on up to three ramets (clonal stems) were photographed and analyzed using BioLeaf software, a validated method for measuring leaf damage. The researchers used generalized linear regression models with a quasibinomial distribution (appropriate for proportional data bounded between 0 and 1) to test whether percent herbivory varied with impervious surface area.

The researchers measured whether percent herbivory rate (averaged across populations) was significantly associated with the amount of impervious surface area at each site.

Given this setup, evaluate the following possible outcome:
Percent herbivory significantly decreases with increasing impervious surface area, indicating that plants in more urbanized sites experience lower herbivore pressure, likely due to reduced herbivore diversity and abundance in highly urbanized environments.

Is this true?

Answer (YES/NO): NO